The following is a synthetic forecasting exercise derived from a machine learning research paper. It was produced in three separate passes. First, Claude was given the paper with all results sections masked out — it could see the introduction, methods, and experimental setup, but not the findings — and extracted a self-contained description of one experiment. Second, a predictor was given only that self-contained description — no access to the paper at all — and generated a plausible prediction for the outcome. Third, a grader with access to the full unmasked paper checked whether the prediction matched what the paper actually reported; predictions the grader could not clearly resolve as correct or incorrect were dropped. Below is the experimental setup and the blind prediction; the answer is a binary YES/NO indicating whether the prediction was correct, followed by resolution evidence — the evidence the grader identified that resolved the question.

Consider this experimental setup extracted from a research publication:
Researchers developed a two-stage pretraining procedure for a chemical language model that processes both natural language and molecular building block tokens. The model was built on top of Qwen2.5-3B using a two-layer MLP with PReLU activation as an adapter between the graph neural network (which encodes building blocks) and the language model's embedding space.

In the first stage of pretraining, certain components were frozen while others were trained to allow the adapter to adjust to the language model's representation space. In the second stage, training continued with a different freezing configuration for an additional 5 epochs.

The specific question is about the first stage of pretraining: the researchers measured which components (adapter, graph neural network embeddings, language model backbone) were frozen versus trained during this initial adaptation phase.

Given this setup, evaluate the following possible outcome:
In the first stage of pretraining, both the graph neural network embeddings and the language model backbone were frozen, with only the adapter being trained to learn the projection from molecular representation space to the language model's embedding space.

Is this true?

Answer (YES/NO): YES